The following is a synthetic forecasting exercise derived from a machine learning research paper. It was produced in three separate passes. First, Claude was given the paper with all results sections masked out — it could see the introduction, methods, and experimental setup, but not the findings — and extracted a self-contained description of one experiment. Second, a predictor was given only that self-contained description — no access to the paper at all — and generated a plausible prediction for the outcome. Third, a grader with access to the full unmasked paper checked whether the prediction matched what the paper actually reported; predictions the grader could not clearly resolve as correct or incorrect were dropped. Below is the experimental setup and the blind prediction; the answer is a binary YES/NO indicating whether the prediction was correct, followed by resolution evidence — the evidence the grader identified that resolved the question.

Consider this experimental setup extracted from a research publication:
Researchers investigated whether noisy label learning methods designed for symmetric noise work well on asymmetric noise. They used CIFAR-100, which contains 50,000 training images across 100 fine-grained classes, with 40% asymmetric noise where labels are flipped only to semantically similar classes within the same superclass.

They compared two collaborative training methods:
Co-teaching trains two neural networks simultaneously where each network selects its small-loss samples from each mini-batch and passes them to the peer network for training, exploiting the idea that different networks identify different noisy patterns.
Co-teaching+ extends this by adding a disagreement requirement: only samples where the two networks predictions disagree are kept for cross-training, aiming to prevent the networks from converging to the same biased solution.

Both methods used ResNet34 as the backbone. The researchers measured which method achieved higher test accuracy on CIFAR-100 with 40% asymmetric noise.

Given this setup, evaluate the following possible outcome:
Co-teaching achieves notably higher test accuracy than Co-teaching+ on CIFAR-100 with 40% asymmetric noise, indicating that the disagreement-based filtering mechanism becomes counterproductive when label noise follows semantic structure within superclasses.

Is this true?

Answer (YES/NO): YES